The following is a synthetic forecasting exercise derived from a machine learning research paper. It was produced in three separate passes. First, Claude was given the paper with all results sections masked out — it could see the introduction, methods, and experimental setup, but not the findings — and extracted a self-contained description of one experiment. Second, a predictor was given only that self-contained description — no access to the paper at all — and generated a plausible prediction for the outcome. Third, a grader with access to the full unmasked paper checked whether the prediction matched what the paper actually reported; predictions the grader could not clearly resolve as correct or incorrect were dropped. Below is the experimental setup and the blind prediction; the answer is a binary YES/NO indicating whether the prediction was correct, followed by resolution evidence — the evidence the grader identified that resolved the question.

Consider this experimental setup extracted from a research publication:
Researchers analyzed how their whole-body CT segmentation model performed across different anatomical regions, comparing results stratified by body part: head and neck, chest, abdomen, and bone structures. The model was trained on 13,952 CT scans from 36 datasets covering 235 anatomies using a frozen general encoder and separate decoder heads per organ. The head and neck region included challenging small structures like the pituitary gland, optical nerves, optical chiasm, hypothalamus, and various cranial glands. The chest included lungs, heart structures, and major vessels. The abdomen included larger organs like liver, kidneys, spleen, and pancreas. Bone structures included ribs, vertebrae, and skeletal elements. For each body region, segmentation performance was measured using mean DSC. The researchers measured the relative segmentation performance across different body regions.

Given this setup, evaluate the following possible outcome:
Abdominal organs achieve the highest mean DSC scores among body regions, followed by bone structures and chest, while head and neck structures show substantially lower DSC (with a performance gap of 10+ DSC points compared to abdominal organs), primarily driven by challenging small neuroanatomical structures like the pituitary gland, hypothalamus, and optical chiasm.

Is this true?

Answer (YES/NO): NO